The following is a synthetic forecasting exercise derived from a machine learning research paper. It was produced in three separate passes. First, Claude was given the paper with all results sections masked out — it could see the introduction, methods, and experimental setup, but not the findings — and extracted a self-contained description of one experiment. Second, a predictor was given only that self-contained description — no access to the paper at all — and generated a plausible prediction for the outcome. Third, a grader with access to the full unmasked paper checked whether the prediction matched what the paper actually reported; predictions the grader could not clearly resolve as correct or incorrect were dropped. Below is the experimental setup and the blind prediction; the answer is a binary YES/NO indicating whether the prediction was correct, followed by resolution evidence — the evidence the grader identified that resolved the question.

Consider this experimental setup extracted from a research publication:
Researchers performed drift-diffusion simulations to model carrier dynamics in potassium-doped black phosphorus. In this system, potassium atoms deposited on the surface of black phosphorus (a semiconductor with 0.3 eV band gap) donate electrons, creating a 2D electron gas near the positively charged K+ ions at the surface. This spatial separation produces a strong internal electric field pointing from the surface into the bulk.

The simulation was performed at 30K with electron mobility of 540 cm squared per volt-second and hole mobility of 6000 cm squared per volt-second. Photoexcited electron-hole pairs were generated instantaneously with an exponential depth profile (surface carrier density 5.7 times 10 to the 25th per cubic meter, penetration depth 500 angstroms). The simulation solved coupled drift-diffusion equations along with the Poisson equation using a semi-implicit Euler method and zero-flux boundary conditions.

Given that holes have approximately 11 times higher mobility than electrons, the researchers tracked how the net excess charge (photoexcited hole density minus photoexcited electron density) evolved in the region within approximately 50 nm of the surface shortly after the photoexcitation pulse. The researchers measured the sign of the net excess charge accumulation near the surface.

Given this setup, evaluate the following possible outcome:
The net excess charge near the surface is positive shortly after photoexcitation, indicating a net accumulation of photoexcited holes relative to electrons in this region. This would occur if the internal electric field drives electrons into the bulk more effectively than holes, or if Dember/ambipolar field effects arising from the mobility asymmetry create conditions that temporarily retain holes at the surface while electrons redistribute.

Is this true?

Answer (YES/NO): NO